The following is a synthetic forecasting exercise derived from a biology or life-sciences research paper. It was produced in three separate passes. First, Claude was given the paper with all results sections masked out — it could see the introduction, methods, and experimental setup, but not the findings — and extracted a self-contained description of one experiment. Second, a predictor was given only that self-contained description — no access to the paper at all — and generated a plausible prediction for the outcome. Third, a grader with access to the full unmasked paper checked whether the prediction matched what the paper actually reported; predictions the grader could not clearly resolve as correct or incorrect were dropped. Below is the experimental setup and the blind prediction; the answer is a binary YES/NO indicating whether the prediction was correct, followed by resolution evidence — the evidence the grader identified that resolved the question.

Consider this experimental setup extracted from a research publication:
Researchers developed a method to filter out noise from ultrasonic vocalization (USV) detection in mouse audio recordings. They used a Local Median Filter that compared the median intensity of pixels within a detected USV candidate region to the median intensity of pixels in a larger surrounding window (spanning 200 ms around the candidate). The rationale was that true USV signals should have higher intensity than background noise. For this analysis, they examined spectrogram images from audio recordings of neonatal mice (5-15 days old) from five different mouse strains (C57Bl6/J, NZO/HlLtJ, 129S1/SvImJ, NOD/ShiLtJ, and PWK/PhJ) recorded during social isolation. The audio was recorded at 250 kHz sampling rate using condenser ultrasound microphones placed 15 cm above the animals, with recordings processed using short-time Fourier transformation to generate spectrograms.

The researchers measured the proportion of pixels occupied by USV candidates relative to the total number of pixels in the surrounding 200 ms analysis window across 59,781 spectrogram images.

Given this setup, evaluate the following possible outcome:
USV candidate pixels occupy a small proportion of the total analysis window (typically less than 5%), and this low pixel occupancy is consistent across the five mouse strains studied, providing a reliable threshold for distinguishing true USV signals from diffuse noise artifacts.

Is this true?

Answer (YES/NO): NO